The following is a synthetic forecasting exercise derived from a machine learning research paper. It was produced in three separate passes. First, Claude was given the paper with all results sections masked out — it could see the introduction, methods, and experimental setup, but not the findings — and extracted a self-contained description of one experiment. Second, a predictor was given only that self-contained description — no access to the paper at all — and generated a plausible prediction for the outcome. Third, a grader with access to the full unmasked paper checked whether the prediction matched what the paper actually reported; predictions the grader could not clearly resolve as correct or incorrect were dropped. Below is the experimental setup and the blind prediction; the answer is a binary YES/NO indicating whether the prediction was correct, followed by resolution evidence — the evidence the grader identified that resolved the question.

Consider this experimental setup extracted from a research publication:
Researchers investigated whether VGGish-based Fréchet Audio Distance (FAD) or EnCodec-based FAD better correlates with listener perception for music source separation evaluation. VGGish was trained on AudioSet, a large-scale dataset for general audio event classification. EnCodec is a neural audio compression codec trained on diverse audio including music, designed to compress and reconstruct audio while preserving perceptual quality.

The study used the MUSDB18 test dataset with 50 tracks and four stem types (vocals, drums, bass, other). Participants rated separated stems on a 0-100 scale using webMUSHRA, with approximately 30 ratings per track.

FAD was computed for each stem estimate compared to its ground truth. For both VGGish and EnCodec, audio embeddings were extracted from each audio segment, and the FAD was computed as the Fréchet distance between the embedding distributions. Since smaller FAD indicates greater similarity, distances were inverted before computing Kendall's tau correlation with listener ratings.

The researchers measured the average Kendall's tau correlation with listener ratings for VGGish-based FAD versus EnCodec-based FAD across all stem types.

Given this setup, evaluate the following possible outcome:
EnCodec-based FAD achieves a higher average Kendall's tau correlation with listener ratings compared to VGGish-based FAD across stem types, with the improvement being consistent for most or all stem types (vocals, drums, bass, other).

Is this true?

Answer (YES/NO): YES